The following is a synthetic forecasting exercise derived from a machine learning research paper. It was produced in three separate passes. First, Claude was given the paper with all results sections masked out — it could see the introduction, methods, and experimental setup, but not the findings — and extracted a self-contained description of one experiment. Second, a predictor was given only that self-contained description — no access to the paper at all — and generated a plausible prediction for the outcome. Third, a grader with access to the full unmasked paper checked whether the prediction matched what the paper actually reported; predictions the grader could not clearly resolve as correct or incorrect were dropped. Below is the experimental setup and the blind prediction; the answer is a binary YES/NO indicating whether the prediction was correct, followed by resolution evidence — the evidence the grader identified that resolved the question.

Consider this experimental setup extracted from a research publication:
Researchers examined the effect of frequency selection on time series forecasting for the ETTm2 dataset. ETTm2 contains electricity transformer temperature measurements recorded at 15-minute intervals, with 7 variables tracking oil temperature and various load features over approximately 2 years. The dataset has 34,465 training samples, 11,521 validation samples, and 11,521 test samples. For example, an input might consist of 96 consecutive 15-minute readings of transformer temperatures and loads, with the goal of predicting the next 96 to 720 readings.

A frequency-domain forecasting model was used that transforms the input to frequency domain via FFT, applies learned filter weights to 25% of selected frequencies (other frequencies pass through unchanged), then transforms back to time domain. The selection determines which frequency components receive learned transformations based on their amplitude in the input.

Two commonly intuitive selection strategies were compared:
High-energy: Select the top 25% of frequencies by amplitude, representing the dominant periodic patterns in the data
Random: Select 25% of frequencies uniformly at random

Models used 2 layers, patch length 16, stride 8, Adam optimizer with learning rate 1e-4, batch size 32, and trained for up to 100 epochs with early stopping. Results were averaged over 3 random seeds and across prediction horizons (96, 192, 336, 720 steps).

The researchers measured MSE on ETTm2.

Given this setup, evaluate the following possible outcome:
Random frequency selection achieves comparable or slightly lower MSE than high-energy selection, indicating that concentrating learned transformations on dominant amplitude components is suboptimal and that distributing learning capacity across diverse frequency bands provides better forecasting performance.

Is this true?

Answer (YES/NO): YES